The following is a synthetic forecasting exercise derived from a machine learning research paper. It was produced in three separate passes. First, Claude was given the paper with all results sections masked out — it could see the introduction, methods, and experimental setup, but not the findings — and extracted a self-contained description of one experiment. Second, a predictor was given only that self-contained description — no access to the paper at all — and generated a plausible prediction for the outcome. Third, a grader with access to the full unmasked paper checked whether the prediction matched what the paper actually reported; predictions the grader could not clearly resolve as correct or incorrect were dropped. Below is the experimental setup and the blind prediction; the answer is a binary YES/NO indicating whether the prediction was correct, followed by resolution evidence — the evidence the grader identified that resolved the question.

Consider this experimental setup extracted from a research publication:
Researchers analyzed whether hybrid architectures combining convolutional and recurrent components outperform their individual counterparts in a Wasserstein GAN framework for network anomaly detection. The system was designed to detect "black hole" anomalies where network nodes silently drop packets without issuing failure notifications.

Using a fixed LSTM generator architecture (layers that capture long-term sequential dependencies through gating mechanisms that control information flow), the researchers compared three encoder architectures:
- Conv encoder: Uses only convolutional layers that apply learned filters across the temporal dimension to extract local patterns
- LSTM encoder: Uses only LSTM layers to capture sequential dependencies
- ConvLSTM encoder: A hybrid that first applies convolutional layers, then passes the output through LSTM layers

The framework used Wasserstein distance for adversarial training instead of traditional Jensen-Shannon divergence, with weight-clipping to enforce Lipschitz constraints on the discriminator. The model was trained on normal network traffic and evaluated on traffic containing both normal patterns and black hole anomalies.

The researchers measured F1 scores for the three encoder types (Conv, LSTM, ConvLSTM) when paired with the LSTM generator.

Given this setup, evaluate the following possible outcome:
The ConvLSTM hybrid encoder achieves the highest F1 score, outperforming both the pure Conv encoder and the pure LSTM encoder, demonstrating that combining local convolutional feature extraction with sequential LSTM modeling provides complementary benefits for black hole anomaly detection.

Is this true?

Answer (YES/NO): YES